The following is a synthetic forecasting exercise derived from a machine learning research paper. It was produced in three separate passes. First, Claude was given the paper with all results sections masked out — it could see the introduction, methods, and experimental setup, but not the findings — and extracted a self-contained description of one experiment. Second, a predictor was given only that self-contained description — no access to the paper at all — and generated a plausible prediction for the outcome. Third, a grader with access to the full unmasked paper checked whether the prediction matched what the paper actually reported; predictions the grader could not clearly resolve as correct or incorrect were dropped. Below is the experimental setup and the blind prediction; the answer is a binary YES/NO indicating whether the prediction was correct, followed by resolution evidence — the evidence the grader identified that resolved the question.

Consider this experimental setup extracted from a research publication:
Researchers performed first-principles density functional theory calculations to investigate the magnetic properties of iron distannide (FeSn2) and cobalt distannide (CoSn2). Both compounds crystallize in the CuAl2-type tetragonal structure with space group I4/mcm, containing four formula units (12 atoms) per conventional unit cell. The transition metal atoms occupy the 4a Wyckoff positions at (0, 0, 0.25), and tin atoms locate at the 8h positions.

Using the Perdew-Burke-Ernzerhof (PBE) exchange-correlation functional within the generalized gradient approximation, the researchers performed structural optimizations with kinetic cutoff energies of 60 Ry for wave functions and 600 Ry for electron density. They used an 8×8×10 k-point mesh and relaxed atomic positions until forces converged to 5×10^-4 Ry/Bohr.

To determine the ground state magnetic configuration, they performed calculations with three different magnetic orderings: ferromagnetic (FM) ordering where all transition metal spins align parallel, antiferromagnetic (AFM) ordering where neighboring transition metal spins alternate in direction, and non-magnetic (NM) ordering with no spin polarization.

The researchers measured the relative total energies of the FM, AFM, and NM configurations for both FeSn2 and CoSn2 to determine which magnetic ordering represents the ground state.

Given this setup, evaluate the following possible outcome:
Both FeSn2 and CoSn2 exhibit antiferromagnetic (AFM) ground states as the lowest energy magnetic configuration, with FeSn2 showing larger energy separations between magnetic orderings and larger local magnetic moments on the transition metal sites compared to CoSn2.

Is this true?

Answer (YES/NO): NO